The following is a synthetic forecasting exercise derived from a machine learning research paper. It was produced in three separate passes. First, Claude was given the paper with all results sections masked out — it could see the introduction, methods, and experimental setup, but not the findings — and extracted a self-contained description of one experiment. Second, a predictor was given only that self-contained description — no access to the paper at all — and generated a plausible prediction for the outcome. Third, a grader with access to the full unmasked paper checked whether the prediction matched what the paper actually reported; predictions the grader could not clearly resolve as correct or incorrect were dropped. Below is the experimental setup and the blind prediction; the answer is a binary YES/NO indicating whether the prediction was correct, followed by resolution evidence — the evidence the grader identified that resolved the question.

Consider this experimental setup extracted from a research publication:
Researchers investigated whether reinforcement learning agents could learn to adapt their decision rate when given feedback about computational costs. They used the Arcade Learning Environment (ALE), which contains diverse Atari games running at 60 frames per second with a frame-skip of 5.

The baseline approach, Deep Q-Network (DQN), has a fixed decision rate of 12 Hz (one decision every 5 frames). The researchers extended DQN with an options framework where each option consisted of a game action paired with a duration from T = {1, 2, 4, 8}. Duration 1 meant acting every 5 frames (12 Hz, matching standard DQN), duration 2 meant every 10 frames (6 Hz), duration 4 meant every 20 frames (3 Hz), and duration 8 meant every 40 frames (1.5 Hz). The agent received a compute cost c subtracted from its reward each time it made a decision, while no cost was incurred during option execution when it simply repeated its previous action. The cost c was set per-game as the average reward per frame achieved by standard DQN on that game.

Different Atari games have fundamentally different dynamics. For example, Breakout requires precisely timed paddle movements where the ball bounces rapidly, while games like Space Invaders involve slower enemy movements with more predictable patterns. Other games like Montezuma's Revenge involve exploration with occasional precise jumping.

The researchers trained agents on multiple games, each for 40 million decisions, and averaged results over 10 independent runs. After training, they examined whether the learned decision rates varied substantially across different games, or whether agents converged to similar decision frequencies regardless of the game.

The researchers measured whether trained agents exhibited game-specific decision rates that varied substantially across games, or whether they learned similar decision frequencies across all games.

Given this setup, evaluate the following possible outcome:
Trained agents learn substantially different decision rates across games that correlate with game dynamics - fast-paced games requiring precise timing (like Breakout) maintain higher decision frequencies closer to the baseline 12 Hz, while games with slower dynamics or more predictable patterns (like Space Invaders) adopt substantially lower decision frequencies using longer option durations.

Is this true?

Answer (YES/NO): NO